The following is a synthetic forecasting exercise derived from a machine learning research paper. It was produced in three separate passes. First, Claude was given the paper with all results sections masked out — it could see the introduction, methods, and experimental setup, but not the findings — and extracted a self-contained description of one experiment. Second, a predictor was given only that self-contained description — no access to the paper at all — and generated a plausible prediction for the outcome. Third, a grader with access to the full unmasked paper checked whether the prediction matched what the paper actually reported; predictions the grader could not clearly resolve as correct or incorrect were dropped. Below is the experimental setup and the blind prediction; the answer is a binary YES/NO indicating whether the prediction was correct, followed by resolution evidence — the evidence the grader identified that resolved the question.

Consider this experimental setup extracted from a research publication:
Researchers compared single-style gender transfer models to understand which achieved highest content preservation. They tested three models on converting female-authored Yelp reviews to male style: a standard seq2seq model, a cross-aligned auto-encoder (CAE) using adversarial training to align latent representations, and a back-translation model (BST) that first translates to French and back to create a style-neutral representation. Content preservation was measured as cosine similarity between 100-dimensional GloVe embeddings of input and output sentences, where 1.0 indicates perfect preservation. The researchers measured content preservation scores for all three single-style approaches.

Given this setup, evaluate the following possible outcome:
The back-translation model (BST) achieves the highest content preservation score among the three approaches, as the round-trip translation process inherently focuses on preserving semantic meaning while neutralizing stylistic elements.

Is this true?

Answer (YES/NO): NO